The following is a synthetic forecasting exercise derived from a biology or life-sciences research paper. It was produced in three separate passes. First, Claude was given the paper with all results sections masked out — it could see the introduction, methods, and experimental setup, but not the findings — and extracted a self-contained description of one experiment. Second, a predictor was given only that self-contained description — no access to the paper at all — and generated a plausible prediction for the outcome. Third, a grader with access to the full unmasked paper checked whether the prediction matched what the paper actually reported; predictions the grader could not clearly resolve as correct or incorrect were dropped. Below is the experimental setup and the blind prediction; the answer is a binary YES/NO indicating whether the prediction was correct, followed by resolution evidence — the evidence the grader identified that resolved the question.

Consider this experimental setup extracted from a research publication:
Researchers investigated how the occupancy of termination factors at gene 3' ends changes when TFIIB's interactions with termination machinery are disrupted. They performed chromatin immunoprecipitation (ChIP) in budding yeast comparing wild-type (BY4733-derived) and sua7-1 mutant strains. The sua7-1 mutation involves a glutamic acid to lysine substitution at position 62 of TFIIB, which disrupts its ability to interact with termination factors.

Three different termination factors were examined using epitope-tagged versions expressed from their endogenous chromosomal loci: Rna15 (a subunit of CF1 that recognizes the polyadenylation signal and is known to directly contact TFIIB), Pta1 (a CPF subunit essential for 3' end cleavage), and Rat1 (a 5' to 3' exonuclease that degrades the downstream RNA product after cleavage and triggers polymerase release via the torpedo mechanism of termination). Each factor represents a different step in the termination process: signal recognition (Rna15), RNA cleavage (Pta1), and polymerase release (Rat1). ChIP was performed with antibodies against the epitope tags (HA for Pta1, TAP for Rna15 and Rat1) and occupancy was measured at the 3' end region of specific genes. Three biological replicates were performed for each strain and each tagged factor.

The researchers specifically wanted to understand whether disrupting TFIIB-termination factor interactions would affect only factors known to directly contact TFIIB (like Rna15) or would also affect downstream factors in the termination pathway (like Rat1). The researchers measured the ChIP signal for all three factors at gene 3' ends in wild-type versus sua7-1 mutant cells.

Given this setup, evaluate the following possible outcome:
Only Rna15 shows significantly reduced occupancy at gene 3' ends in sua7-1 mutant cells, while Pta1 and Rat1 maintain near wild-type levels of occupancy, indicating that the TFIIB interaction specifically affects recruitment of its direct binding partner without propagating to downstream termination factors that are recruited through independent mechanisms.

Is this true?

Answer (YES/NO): NO